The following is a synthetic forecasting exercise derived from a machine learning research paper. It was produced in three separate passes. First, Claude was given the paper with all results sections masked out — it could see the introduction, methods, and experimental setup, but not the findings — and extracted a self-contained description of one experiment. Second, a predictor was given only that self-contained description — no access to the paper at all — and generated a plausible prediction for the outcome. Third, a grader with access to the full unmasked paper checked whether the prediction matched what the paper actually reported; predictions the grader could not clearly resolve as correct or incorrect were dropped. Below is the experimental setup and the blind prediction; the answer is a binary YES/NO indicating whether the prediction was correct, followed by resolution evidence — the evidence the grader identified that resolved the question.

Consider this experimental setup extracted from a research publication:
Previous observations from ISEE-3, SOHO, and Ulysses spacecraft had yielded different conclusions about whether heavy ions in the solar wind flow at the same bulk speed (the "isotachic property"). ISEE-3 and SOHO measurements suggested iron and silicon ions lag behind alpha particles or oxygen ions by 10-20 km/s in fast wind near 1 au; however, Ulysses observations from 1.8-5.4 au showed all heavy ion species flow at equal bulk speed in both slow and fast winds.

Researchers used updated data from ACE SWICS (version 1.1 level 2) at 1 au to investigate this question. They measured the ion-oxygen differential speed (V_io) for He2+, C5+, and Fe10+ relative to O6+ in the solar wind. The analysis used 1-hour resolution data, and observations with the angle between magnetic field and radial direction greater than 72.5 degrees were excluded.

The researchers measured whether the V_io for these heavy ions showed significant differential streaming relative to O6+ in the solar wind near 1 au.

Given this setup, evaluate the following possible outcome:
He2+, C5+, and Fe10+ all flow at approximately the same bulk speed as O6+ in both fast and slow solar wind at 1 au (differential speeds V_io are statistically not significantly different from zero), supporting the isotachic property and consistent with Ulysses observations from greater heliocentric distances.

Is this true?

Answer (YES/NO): YES